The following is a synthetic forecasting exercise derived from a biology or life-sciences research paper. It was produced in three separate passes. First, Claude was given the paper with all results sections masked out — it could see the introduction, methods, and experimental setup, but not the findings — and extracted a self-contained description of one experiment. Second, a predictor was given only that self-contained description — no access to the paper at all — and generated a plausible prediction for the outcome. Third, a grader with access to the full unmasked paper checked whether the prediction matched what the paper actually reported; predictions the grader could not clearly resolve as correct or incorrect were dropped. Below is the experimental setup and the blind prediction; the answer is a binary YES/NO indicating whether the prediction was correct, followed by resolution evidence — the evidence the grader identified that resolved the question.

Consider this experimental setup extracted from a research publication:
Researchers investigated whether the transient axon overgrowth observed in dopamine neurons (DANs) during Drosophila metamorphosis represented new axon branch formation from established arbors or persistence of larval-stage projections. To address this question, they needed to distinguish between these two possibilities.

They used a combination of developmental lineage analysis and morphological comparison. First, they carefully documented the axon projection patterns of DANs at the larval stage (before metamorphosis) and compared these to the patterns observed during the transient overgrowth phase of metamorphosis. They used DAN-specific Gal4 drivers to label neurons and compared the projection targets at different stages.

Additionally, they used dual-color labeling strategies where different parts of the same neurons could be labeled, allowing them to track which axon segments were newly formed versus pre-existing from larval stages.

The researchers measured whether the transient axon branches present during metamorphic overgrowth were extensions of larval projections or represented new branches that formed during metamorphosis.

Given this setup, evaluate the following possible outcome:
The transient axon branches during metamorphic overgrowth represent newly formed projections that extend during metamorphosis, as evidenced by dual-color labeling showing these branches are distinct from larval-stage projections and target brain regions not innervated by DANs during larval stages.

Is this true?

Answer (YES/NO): NO